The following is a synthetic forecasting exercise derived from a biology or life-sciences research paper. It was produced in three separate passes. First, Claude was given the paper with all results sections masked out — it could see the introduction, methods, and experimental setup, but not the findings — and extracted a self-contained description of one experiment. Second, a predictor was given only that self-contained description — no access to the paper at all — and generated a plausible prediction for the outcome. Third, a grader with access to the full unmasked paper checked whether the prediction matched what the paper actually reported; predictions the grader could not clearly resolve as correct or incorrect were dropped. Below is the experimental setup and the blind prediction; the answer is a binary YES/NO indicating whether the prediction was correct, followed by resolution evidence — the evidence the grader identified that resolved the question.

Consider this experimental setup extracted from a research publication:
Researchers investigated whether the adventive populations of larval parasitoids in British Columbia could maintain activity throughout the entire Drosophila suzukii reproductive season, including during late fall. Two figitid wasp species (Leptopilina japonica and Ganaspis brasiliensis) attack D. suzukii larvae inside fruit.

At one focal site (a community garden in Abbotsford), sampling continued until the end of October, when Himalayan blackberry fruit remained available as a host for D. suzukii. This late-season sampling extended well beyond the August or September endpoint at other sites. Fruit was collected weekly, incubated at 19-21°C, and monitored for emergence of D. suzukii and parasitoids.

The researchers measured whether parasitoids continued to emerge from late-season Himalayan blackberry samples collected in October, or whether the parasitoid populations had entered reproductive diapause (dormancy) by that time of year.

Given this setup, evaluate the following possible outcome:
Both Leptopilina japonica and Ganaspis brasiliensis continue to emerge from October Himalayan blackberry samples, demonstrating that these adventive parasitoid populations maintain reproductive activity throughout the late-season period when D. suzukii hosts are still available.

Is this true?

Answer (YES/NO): NO